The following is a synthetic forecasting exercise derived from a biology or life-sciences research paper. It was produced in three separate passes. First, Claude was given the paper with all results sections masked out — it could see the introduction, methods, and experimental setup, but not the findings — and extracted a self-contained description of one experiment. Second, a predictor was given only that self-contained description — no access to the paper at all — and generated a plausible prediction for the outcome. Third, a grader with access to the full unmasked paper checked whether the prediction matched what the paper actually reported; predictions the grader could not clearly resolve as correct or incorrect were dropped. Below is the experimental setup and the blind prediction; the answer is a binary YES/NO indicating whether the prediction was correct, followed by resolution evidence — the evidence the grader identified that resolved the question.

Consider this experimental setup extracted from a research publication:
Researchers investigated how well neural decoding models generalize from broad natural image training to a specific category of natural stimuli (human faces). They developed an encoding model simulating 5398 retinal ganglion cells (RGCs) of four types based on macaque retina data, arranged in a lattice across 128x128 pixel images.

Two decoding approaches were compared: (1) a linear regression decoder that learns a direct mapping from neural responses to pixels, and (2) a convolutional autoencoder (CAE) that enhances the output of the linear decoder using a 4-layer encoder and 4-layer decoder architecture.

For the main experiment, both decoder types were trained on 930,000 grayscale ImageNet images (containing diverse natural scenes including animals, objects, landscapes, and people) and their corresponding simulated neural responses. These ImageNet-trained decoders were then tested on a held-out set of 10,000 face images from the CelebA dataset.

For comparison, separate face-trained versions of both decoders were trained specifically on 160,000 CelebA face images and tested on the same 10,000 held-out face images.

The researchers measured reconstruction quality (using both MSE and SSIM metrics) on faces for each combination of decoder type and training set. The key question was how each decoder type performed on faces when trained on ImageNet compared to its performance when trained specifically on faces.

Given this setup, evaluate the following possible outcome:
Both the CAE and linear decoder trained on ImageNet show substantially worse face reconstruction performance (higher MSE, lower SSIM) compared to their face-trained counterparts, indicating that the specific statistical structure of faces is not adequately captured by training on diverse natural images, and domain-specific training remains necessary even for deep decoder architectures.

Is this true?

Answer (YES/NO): NO